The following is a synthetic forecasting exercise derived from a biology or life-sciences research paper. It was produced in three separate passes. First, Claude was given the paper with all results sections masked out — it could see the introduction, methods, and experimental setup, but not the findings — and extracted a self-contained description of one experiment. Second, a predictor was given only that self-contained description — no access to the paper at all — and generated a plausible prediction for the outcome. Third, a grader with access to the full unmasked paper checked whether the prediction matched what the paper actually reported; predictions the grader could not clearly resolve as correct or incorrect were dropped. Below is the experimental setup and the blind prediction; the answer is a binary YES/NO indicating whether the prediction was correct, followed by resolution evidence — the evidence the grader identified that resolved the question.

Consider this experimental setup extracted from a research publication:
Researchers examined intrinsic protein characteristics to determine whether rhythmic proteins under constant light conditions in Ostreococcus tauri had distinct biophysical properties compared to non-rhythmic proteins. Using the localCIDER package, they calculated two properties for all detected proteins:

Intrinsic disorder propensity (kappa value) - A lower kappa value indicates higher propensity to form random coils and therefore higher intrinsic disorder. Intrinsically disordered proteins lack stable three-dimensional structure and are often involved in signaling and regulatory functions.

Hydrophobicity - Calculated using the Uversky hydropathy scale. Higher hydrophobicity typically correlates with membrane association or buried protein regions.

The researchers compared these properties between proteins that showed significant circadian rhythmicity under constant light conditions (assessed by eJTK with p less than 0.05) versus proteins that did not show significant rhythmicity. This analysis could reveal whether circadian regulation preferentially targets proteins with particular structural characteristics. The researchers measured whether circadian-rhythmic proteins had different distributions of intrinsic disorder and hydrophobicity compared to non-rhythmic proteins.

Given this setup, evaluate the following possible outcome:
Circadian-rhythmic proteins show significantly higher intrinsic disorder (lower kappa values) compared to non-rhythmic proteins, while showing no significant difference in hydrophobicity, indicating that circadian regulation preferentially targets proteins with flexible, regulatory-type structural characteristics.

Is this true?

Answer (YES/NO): NO